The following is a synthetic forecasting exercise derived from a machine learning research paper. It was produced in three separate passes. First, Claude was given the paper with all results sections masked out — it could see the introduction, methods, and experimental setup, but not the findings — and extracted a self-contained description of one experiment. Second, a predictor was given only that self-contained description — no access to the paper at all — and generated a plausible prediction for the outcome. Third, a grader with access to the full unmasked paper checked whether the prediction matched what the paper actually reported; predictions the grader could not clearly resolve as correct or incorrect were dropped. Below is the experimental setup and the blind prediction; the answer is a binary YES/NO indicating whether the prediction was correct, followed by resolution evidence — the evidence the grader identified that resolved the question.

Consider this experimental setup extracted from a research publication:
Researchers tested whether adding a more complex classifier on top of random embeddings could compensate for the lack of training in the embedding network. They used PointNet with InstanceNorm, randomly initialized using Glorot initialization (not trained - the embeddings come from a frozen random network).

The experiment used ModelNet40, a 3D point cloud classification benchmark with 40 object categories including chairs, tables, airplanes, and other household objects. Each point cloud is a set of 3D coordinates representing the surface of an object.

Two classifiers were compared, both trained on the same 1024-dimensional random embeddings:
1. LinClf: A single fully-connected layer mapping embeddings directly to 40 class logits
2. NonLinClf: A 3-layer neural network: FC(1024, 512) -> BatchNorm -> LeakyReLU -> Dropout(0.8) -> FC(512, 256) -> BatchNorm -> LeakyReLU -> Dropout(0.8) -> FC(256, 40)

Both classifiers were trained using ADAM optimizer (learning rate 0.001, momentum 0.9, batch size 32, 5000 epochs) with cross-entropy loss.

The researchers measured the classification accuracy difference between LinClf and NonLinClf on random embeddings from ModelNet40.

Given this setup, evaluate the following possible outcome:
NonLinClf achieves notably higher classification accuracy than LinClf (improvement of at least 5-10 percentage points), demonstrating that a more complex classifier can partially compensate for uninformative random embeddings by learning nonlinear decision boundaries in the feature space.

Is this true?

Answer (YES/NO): NO